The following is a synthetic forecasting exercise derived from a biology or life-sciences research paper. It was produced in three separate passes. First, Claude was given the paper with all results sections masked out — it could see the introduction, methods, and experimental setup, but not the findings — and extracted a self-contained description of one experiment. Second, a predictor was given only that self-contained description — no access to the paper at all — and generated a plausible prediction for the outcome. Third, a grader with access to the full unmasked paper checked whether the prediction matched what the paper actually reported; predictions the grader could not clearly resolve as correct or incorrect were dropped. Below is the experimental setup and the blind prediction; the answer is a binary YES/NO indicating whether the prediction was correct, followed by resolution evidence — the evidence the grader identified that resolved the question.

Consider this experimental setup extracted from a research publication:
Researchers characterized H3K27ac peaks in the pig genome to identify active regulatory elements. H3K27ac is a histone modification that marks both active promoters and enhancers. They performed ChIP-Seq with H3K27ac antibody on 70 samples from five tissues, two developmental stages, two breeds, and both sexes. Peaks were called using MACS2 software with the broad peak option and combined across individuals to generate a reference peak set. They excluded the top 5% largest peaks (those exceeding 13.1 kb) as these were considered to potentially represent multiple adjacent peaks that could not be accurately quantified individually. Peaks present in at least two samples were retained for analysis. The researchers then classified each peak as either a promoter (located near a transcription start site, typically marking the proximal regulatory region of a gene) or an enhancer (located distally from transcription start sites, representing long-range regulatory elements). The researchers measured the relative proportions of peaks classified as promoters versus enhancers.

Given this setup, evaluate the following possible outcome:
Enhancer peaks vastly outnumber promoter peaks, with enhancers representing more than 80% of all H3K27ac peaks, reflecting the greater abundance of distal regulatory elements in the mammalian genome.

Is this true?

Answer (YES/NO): YES